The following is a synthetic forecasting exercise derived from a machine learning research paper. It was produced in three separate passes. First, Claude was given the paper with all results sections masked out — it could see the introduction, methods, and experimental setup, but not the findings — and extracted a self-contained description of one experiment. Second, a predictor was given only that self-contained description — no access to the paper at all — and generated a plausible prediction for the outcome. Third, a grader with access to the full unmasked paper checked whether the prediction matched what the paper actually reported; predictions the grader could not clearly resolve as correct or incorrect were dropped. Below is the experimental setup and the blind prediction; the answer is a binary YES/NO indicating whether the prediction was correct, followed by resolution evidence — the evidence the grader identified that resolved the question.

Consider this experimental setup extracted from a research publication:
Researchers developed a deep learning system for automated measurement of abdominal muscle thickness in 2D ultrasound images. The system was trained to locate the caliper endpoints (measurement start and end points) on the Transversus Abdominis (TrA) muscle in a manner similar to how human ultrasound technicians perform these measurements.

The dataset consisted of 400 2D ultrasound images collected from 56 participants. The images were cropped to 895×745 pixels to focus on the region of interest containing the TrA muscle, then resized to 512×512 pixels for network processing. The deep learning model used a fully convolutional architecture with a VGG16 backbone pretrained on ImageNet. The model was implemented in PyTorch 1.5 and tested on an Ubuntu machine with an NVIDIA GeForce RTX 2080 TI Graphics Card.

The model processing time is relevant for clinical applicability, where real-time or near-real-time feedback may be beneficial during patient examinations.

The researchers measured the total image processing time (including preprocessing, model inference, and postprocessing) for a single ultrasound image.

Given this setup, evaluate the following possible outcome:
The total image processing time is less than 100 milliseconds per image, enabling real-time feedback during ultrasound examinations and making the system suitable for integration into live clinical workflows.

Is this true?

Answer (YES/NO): YES